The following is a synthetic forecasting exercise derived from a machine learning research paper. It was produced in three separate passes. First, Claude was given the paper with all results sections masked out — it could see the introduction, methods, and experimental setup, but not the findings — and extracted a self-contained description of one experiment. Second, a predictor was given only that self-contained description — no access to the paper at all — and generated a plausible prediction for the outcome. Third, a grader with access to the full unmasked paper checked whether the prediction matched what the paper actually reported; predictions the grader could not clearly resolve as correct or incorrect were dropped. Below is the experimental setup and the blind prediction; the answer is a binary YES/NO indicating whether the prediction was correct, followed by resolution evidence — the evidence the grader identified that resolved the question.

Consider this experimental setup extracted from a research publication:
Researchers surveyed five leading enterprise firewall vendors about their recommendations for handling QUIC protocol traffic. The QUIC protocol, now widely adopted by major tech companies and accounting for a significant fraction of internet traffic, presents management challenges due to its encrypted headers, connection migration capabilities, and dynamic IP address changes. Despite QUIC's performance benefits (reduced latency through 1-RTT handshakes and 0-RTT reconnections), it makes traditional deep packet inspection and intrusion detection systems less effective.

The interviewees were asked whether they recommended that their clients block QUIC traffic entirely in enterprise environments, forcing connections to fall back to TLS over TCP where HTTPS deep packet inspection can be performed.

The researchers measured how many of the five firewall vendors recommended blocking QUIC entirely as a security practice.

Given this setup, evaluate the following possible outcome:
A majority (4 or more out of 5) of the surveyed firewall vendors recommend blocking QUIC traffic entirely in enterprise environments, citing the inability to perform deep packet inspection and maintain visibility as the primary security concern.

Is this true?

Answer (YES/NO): YES